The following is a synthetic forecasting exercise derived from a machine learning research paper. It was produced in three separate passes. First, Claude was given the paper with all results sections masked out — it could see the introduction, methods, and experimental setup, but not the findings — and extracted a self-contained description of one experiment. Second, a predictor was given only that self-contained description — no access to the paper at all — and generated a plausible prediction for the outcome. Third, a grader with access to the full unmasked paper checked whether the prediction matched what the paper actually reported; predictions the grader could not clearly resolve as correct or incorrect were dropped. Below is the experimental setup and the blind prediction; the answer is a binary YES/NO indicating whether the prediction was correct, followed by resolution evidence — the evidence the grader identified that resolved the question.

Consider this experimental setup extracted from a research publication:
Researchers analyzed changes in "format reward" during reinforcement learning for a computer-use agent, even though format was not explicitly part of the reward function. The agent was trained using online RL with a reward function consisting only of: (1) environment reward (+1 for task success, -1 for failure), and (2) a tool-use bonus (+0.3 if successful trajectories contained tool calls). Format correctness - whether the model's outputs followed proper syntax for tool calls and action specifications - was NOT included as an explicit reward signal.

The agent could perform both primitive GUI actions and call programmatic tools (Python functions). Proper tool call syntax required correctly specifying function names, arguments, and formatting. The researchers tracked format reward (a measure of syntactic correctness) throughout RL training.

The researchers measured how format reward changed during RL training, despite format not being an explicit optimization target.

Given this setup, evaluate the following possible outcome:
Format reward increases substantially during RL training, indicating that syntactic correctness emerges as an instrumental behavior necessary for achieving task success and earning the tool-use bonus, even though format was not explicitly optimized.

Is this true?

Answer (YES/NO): YES